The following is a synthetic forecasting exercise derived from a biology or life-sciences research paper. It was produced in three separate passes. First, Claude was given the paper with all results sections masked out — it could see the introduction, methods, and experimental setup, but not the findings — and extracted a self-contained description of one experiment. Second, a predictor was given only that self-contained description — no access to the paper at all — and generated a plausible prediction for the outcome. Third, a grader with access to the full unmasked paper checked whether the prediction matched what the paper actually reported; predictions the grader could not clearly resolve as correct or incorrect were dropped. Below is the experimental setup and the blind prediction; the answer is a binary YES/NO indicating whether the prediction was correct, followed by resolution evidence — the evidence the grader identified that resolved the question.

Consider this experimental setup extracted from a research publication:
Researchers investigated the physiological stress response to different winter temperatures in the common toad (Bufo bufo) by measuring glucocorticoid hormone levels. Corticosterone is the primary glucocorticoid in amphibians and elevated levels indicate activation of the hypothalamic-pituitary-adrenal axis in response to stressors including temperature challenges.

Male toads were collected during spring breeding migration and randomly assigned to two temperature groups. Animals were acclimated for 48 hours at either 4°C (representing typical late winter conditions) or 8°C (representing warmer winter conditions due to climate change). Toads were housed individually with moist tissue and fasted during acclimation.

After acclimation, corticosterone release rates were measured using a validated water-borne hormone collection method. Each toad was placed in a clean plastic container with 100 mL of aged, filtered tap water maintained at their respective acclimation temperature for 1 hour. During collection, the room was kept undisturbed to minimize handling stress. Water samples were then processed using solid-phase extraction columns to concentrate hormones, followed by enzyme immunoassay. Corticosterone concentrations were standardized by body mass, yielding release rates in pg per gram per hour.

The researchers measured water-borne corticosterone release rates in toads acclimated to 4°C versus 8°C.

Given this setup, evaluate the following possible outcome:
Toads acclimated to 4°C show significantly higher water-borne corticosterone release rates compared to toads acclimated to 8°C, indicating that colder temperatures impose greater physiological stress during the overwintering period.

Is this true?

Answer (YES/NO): NO